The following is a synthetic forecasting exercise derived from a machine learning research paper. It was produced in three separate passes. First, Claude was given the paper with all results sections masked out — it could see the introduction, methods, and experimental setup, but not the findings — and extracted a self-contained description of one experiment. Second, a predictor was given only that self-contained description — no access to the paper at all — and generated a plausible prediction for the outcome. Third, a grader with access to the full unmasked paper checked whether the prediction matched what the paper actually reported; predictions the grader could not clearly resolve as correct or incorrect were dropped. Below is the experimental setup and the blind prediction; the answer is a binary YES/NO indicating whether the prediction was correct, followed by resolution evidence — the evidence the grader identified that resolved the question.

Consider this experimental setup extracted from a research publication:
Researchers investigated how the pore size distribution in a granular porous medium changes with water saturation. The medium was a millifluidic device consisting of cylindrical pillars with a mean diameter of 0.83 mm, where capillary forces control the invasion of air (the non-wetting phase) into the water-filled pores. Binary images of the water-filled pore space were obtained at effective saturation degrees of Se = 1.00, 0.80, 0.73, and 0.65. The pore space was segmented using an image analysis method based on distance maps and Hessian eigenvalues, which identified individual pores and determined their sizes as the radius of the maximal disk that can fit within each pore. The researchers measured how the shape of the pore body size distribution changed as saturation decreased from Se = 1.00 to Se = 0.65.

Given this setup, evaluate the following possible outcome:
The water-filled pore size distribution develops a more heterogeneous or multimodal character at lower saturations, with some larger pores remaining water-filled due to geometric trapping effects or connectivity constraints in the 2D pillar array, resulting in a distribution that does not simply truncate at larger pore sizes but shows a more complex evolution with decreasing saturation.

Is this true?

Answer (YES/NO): NO